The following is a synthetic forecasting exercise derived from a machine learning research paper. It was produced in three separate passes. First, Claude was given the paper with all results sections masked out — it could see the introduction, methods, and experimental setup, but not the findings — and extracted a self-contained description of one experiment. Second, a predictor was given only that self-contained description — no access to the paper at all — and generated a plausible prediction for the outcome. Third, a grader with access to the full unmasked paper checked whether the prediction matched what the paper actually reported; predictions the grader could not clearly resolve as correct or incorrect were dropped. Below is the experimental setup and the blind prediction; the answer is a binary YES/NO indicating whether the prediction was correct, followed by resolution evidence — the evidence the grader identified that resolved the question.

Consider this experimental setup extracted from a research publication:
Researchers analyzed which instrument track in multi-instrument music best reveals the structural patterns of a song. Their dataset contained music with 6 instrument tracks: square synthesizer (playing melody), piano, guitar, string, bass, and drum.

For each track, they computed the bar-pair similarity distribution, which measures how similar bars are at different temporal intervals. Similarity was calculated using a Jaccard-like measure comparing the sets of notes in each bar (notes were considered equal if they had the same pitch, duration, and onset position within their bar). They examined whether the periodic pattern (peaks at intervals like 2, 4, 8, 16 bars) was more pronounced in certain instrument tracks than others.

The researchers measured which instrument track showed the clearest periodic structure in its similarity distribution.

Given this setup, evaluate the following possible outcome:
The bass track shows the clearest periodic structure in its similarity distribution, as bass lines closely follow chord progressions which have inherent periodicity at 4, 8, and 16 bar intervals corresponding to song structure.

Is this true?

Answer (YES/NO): NO